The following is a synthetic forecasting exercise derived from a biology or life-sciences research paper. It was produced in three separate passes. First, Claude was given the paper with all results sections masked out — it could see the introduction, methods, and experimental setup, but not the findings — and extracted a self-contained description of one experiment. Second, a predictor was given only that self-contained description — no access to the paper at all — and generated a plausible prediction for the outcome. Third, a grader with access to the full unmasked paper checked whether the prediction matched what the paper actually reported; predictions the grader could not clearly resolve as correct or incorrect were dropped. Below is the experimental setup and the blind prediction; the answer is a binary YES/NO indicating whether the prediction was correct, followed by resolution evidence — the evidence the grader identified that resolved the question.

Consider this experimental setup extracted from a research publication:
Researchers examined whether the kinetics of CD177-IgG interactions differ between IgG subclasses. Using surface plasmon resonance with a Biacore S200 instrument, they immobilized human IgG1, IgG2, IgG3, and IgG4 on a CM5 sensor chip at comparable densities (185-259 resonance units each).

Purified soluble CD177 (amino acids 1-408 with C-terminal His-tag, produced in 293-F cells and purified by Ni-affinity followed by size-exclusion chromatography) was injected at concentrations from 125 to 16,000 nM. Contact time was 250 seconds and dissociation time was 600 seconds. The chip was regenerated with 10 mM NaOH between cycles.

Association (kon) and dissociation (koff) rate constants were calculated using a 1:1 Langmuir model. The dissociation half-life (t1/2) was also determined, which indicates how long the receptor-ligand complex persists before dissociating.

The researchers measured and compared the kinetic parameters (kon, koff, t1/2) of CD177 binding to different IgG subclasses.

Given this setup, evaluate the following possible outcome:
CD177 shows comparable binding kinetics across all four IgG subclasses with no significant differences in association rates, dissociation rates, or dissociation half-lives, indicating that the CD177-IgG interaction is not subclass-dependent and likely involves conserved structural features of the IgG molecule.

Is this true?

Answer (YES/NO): YES